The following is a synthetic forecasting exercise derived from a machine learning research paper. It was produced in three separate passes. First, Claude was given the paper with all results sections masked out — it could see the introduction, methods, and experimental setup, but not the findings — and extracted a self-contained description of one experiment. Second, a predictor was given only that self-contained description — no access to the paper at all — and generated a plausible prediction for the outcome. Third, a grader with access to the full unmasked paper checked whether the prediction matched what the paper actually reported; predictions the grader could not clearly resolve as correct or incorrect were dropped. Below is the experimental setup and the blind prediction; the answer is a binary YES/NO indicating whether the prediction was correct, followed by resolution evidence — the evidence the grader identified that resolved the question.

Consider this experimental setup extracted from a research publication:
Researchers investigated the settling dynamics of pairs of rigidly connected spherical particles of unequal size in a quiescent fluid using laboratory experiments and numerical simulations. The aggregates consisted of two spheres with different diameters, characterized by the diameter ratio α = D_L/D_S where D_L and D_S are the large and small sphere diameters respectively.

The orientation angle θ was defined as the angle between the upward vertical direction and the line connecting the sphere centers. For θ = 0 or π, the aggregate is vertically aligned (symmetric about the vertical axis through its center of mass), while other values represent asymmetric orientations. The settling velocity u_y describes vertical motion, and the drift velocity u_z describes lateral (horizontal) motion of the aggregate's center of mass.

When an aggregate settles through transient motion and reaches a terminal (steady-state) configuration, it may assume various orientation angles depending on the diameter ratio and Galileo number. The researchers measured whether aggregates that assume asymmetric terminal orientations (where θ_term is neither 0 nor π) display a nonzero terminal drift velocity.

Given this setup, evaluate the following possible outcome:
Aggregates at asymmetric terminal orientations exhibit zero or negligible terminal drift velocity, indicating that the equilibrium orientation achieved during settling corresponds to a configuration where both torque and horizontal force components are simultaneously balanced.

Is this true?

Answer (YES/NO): NO